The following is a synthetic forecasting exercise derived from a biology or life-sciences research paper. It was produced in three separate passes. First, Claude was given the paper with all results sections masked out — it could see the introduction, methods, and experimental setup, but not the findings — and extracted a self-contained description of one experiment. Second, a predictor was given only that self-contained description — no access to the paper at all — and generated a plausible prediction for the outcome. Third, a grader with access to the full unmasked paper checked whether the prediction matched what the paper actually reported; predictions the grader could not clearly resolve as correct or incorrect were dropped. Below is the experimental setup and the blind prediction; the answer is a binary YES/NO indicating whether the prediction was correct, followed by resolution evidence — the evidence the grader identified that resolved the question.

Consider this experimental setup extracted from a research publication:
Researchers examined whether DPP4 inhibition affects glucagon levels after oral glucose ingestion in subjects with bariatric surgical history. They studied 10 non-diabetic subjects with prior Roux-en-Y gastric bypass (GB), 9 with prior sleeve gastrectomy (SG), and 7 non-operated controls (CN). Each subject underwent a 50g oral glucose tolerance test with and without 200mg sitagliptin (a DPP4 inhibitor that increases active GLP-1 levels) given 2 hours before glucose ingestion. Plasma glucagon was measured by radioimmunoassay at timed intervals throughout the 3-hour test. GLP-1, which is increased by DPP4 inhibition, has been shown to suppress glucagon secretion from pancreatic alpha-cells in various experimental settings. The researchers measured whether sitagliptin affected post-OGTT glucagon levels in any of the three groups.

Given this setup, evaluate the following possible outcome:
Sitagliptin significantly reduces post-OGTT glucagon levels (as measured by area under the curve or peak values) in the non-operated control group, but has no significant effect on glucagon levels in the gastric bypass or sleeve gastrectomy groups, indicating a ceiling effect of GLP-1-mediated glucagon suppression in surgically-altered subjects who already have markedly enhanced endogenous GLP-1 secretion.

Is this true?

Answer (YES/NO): NO